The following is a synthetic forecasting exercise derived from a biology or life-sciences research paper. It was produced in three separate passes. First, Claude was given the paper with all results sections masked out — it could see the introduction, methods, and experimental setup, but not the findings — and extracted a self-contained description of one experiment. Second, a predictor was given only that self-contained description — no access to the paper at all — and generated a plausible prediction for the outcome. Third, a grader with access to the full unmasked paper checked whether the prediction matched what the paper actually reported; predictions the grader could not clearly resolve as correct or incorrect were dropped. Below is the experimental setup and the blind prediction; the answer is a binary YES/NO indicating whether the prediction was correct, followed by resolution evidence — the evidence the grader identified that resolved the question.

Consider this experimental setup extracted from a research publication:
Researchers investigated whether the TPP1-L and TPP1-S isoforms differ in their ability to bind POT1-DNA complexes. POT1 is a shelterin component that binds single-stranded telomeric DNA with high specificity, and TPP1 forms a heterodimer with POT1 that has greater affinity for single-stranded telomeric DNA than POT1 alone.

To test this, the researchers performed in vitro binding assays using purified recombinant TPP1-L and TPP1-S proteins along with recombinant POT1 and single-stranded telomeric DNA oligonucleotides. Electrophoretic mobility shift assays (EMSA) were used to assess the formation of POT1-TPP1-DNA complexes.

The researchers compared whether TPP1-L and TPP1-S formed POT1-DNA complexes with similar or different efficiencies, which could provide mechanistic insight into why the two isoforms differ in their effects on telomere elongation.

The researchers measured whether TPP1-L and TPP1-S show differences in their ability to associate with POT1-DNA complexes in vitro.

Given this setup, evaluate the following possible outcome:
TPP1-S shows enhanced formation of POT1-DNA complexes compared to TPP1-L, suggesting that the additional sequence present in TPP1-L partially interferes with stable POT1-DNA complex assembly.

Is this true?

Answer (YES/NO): NO